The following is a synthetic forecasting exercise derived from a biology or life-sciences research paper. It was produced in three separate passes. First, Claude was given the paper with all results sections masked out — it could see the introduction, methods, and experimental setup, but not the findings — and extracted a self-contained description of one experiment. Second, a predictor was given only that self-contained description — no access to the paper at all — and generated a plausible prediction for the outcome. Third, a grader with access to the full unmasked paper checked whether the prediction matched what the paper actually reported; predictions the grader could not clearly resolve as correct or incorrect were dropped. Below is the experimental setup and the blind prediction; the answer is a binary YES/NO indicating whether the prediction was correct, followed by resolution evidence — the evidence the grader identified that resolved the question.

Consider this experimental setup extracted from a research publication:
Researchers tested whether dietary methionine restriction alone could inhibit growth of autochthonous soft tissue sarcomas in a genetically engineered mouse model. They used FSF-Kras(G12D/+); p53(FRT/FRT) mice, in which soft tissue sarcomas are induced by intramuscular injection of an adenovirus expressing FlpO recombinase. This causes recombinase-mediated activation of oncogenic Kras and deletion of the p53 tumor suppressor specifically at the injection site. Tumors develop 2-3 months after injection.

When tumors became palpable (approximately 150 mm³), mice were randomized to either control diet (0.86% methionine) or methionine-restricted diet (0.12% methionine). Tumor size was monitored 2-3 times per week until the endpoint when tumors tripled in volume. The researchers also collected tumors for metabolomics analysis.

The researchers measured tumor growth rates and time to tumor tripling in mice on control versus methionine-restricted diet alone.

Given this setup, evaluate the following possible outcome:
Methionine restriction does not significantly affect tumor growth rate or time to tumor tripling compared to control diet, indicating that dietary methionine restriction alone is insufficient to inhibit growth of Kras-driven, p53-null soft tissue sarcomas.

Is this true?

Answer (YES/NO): YES